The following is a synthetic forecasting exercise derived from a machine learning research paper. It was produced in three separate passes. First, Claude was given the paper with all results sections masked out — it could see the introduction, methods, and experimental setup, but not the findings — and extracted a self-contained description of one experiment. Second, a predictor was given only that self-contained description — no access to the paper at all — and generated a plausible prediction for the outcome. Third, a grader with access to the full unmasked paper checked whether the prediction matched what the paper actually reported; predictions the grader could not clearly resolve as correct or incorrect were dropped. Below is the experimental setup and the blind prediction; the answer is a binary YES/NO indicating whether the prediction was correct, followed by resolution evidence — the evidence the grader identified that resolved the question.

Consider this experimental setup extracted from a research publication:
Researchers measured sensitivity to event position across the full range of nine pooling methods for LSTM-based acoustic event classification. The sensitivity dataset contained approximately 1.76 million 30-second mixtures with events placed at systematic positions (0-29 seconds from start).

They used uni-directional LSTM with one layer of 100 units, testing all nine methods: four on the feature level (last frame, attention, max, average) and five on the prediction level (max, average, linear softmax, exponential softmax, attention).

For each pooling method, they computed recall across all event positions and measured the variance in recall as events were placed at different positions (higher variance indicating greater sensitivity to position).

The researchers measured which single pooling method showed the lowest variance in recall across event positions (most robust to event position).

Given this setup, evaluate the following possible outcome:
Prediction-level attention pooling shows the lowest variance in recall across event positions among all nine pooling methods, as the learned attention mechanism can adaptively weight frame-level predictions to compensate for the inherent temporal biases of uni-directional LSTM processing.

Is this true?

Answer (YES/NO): NO